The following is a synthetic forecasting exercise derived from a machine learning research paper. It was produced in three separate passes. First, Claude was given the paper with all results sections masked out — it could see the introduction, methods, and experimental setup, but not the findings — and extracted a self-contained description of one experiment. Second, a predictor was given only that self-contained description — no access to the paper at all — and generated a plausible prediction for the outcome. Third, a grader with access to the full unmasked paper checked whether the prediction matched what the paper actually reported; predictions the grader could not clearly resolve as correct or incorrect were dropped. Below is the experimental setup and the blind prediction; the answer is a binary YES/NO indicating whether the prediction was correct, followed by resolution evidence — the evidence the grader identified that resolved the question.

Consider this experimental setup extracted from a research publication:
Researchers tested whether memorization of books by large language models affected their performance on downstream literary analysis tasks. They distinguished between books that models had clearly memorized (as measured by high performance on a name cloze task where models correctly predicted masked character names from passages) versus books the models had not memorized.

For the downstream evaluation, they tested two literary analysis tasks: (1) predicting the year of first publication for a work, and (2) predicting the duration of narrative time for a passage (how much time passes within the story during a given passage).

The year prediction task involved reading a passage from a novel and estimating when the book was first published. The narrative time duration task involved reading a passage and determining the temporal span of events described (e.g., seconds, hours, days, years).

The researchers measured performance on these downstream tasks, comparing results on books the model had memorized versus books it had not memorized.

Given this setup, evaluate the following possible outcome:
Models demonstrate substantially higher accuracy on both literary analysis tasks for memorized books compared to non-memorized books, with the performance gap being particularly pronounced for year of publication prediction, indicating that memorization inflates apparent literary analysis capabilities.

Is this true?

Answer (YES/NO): NO